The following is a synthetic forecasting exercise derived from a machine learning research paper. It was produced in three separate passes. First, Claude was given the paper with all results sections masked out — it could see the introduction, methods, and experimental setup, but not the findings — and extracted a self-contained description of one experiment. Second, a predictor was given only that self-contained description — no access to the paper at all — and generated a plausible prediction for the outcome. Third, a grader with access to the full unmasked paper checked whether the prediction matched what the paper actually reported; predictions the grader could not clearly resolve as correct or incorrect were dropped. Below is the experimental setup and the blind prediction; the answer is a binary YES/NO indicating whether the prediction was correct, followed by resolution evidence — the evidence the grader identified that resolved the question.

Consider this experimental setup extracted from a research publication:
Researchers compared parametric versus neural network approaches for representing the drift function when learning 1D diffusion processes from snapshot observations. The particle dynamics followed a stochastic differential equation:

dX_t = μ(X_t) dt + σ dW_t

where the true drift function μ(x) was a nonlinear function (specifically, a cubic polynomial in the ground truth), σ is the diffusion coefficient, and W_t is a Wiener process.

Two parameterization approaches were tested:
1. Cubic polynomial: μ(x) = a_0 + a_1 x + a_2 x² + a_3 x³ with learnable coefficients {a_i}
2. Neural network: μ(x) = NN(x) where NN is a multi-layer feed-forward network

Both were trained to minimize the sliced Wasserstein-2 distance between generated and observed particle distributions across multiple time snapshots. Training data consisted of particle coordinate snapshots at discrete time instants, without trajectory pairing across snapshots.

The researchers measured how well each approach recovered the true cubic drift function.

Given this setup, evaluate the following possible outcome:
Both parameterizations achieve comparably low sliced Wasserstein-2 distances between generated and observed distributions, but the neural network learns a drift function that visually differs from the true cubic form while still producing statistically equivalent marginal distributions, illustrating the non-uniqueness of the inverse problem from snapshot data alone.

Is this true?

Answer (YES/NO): NO